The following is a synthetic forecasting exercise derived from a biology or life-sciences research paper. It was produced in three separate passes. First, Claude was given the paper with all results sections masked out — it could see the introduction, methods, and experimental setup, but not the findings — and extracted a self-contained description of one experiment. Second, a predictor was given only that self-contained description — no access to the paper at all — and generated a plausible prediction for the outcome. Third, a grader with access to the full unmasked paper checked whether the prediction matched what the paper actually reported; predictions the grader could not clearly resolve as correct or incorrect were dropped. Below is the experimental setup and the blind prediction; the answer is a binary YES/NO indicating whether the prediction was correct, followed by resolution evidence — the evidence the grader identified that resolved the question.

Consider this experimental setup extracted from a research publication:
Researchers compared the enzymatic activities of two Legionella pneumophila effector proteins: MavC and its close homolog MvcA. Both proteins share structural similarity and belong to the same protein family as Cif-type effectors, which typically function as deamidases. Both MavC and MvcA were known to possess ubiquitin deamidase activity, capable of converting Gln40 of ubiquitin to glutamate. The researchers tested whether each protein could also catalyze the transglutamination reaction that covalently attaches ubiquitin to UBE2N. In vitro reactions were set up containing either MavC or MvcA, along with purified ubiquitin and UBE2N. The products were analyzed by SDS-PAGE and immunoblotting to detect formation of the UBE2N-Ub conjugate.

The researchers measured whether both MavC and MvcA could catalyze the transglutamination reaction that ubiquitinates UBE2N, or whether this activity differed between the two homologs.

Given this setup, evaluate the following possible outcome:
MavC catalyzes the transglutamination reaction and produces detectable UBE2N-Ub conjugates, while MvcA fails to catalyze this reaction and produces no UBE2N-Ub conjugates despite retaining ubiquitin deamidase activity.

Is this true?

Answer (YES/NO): YES